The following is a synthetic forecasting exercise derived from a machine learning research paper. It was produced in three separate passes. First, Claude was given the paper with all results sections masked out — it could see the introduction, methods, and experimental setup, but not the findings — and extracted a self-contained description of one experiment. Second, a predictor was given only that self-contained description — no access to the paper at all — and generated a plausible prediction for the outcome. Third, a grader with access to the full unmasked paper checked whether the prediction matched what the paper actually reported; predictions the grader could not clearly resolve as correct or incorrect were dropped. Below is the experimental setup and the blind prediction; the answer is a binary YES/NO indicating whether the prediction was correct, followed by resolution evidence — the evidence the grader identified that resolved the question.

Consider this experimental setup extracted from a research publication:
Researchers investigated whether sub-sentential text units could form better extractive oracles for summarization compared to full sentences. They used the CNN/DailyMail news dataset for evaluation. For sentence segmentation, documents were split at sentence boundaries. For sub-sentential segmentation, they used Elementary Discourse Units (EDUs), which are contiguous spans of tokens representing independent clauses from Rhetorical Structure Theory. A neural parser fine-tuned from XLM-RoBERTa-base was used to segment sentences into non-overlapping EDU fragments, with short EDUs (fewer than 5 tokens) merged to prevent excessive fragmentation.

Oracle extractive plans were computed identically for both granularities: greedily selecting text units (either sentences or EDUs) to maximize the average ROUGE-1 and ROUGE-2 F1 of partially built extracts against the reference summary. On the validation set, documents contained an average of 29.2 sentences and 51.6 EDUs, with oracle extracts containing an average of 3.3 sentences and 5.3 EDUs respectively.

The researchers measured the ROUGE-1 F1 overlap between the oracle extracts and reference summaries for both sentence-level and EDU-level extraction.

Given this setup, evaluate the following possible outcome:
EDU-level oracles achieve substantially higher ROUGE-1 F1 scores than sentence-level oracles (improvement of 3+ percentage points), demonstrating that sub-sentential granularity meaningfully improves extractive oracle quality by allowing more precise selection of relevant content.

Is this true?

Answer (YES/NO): YES